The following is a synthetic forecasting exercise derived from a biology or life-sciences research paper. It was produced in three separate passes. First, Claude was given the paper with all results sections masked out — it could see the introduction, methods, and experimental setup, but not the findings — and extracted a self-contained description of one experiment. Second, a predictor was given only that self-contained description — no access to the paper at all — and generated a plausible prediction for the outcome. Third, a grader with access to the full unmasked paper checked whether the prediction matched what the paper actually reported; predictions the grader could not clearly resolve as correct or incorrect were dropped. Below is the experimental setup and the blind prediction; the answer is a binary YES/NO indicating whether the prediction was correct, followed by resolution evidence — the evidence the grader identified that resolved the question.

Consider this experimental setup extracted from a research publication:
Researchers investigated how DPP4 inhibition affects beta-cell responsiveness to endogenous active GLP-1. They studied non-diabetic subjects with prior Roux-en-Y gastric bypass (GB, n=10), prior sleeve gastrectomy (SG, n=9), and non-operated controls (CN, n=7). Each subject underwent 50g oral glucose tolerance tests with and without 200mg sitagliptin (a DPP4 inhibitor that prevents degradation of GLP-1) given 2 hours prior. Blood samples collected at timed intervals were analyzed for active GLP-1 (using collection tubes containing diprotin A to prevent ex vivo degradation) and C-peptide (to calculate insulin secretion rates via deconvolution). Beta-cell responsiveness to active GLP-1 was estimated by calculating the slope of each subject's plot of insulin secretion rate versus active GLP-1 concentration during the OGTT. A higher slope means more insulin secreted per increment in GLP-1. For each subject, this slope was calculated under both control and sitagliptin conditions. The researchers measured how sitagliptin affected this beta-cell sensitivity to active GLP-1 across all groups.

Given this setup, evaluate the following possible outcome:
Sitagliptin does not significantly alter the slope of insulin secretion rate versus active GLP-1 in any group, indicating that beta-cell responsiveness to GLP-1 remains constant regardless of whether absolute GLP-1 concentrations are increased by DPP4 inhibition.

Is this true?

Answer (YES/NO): NO